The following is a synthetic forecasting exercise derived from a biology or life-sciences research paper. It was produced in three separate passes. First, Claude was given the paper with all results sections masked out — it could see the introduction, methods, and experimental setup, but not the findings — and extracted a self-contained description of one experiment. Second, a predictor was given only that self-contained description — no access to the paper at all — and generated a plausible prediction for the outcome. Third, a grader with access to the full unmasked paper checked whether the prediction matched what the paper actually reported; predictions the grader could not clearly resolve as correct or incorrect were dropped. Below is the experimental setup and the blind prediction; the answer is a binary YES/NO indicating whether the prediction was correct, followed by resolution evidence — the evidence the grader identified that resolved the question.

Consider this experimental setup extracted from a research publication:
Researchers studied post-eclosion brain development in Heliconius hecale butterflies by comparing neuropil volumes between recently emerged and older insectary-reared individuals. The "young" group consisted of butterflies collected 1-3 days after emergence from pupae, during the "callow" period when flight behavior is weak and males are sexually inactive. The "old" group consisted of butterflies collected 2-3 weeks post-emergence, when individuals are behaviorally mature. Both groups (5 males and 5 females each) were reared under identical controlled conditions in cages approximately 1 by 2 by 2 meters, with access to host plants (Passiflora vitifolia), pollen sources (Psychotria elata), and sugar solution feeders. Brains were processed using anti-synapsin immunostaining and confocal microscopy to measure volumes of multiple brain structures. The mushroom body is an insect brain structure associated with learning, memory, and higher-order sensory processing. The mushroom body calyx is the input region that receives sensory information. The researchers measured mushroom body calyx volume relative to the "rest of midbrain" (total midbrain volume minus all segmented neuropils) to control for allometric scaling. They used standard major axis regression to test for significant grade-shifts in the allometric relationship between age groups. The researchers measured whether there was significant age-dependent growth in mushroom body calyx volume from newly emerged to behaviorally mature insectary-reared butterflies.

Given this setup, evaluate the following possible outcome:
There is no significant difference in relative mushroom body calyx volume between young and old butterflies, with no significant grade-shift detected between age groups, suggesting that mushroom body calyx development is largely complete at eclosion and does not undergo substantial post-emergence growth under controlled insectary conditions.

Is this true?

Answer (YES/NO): NO